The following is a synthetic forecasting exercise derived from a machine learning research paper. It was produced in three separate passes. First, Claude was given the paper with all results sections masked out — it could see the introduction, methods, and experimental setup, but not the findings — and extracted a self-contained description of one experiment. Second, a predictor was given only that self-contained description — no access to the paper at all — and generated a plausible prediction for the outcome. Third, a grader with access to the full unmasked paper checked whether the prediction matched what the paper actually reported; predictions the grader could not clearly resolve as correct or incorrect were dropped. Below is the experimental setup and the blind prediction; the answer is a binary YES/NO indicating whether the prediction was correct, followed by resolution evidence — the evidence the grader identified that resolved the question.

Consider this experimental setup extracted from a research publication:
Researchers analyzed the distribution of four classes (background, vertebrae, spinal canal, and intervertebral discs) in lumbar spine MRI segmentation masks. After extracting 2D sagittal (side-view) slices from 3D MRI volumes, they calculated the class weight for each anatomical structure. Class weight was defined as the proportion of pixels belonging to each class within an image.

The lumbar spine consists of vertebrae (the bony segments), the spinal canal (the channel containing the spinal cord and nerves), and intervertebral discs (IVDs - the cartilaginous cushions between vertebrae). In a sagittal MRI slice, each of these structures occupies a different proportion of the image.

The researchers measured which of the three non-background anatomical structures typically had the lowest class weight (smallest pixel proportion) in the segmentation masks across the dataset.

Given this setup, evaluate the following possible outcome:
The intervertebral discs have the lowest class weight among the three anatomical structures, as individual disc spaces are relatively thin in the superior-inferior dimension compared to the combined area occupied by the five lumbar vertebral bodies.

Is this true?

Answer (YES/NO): YES